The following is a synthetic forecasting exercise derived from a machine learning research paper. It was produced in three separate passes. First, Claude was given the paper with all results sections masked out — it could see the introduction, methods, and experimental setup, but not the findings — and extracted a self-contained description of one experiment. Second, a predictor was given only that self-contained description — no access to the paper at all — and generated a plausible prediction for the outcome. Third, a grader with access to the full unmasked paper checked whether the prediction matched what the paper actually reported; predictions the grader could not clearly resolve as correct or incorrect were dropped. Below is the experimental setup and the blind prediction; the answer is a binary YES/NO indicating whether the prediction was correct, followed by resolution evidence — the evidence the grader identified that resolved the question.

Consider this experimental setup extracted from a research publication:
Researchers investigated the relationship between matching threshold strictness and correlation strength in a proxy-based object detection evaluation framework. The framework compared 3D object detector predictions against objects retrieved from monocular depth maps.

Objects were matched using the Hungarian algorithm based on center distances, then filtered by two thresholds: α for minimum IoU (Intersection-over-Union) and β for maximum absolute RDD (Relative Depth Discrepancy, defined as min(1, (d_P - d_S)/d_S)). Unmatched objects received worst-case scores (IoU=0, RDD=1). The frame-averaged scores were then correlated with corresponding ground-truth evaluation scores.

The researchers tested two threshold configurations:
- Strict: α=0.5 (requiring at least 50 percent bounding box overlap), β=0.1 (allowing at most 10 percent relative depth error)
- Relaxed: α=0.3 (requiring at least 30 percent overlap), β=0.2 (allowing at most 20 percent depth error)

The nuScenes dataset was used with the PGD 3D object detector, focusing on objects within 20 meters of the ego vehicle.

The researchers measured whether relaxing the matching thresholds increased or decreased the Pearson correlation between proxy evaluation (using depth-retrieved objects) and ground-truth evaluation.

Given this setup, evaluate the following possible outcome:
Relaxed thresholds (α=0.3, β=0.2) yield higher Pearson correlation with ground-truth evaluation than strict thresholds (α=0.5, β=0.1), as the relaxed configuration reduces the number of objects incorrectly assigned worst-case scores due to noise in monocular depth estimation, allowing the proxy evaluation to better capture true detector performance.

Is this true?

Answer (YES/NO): YES